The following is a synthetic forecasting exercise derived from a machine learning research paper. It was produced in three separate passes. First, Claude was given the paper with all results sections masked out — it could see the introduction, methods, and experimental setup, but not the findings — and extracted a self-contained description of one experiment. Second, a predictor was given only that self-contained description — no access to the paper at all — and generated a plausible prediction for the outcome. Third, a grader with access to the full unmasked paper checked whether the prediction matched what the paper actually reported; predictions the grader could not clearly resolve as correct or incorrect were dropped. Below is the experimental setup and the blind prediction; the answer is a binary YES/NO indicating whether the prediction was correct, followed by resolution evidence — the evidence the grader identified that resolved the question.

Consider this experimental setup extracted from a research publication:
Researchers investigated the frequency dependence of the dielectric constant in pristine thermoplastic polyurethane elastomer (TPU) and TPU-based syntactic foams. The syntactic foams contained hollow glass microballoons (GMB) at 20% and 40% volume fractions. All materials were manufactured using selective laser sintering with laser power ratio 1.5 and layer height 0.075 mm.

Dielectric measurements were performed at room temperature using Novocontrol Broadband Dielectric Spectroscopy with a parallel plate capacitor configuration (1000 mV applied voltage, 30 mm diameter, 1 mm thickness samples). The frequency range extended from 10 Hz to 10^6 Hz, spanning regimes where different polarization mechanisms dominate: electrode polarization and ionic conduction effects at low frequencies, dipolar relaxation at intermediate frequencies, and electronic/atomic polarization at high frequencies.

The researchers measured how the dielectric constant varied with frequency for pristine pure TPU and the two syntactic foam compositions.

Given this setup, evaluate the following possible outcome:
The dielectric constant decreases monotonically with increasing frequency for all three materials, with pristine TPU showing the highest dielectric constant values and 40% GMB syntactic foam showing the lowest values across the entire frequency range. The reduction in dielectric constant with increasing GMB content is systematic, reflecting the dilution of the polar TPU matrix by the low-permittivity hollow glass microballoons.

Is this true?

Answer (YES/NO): YES